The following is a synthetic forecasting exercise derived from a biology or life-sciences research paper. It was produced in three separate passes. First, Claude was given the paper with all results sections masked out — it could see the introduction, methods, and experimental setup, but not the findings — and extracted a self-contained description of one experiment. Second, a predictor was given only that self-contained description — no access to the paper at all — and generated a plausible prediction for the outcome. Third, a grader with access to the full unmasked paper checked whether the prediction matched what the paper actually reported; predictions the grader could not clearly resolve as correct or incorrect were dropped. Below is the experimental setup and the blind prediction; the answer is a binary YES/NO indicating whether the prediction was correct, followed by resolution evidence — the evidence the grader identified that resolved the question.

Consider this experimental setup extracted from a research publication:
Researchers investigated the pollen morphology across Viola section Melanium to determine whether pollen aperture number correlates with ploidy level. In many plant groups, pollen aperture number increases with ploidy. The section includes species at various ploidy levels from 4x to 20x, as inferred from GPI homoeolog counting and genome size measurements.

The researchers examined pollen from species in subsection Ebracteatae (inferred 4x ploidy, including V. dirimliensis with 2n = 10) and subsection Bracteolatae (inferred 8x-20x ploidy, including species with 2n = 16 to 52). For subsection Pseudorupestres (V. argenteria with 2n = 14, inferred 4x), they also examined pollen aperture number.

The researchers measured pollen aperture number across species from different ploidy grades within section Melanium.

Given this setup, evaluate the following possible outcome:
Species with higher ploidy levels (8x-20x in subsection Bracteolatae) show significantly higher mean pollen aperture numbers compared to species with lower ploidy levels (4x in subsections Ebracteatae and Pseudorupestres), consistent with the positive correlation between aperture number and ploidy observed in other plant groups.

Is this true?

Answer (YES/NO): YES